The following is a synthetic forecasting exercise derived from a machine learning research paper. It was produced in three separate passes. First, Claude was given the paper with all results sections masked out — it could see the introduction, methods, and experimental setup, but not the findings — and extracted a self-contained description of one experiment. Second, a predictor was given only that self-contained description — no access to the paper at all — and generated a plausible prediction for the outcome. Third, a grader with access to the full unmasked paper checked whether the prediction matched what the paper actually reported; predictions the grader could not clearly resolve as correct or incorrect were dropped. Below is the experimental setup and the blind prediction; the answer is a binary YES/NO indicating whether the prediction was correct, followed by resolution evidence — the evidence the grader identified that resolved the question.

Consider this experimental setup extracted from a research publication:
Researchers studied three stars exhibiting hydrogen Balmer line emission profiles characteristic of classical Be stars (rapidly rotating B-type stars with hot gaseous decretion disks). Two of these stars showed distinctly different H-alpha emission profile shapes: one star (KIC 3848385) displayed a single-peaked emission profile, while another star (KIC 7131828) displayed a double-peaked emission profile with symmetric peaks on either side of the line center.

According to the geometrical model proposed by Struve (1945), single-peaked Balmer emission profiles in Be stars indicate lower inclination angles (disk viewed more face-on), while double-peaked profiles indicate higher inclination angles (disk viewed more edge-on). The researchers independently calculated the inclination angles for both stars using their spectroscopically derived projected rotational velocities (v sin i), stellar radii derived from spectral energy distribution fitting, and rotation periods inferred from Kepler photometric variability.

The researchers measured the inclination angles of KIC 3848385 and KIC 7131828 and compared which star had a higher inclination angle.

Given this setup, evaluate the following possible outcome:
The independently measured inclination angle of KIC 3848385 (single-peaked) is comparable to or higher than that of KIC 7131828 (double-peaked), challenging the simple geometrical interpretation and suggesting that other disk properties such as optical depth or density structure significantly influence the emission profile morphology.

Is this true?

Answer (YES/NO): NO